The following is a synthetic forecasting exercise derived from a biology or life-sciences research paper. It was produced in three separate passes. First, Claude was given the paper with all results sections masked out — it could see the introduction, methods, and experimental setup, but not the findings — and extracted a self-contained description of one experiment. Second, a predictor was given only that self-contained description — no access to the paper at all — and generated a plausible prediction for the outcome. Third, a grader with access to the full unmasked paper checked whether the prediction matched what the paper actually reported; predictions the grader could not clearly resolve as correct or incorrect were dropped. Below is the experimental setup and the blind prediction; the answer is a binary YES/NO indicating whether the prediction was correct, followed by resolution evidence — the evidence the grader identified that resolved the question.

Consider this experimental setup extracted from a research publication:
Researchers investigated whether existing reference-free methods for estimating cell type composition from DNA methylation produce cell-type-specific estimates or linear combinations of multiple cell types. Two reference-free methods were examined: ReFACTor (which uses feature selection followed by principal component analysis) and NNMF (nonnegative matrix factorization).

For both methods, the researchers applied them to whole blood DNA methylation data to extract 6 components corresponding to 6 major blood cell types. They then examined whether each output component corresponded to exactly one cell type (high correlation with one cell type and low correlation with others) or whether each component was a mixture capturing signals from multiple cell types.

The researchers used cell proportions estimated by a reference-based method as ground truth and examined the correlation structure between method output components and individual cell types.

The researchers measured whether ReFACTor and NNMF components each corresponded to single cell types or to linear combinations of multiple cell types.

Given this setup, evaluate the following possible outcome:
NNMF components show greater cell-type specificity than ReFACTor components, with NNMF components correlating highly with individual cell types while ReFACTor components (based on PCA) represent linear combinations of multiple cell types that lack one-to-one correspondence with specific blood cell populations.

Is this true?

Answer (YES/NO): NO